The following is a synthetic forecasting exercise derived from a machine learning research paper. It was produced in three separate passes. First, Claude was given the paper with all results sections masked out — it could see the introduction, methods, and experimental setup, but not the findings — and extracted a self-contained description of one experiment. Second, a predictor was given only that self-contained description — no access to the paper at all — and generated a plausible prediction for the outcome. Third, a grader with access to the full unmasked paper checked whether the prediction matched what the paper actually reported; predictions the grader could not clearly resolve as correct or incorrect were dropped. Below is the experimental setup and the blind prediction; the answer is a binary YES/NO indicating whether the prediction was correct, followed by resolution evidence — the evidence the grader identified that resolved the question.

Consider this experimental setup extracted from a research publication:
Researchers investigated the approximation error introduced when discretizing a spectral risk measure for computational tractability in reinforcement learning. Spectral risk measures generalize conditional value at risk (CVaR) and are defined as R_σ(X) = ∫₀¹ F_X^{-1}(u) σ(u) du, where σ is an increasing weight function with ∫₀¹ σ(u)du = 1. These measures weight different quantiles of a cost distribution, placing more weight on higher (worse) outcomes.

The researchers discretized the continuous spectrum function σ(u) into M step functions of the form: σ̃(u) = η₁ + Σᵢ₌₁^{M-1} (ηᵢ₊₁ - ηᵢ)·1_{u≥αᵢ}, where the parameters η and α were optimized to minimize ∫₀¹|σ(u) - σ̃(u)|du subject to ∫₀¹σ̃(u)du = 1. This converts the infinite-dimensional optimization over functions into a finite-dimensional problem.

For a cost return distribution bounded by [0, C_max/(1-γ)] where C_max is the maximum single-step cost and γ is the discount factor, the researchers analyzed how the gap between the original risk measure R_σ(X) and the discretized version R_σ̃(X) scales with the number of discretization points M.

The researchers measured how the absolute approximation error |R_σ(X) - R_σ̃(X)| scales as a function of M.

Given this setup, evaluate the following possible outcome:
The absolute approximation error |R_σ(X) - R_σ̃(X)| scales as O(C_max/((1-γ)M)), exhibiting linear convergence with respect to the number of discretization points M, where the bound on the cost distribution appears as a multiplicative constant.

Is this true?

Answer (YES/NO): YES